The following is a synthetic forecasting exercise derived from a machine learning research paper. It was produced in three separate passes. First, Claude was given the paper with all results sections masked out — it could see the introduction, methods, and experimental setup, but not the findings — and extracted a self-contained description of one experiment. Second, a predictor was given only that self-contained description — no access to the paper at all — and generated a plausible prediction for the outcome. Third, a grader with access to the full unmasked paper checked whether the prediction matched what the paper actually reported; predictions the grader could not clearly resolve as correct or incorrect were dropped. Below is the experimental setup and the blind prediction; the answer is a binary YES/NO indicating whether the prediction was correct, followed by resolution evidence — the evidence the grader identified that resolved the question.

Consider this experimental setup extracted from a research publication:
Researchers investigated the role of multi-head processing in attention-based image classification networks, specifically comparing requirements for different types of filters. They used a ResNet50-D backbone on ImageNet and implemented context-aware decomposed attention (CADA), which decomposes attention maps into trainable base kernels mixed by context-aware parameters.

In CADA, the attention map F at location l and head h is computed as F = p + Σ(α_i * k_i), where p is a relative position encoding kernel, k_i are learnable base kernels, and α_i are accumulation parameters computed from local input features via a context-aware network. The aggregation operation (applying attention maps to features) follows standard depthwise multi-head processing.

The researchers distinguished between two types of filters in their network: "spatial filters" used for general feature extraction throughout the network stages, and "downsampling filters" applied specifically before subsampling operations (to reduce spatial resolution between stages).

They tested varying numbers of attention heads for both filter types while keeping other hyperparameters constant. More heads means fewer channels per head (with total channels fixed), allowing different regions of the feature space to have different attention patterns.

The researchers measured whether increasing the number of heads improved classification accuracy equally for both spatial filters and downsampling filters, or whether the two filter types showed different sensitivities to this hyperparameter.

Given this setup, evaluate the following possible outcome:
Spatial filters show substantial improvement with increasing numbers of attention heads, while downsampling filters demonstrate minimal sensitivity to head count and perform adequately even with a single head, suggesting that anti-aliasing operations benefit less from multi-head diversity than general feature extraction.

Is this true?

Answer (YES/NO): NO